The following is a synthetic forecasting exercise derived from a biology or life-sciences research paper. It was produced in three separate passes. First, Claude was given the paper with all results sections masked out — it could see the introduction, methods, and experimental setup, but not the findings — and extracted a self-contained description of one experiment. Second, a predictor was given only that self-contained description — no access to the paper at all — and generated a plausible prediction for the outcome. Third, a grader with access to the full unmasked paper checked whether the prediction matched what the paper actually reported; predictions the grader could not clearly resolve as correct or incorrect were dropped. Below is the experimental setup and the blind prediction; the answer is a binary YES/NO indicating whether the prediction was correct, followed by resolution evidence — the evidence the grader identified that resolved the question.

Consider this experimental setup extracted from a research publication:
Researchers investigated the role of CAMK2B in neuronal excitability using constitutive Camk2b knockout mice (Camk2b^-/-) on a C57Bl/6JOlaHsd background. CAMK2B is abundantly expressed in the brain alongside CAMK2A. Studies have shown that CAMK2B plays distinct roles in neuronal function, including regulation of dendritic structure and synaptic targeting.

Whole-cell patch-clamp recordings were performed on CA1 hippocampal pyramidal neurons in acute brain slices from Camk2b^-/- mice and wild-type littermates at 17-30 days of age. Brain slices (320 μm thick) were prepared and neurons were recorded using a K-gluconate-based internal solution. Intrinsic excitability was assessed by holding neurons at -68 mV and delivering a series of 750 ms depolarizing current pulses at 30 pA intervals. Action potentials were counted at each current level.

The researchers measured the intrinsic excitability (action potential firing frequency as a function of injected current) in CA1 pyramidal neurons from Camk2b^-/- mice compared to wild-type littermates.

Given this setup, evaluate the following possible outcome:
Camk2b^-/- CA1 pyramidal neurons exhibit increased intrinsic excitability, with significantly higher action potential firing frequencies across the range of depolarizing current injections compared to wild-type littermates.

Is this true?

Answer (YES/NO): NO